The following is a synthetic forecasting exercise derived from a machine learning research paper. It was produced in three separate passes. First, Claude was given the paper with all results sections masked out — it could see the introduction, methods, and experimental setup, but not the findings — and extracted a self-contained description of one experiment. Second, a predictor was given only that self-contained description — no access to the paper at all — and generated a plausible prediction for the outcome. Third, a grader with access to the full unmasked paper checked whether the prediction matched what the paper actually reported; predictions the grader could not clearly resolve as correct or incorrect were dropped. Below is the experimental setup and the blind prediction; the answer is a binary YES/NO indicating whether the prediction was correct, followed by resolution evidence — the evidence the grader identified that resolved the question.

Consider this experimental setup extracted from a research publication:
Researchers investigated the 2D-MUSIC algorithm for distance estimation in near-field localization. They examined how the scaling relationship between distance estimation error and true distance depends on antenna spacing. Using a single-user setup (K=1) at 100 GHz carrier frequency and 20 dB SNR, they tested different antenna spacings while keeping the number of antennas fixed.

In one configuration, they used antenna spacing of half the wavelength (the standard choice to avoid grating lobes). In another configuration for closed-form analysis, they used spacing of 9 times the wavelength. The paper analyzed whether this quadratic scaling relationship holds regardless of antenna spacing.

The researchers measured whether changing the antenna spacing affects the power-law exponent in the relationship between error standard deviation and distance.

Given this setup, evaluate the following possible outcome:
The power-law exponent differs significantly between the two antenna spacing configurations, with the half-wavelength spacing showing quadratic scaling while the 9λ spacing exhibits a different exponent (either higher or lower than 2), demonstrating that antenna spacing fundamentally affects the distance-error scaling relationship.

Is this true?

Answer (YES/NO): NO